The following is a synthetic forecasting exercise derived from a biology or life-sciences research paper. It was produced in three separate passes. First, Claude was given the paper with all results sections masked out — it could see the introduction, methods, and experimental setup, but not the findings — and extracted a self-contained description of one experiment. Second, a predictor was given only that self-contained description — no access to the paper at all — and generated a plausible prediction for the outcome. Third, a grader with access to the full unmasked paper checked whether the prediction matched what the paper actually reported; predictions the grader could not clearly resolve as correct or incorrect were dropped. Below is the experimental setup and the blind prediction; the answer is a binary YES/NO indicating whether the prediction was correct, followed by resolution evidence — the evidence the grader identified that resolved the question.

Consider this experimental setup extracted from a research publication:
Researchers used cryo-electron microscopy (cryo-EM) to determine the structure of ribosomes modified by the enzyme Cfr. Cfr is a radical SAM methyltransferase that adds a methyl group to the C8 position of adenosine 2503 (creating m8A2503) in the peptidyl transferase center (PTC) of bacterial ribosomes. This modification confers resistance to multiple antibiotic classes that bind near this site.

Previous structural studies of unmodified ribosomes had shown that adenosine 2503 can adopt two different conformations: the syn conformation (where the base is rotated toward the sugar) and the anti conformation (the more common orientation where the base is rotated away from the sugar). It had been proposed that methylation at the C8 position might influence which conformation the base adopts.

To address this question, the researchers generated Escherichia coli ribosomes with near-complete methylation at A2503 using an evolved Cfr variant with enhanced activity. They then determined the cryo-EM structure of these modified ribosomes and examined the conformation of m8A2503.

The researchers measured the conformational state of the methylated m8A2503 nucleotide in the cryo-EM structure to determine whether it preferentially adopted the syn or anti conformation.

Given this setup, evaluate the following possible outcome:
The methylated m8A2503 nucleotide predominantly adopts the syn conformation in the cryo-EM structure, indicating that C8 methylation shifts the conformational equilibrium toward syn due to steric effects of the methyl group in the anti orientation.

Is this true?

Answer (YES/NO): YES